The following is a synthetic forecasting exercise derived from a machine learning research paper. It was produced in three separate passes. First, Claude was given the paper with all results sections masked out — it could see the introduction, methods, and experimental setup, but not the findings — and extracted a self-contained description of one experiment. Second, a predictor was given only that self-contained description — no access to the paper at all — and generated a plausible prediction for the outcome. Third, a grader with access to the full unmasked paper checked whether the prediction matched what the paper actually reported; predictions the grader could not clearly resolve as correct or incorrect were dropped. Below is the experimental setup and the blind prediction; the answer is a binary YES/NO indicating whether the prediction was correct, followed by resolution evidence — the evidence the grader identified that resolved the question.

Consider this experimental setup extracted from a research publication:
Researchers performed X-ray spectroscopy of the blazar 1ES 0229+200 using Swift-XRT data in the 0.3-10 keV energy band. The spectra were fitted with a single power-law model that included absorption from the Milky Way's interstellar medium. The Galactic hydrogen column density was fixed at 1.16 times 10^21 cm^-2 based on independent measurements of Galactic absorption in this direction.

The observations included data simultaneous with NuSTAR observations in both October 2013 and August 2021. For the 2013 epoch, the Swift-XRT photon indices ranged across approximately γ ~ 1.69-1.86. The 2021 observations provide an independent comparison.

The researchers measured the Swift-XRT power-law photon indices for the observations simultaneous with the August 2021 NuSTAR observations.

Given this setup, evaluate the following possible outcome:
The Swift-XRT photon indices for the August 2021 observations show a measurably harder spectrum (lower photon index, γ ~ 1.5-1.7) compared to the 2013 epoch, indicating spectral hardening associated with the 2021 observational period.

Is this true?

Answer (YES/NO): NO